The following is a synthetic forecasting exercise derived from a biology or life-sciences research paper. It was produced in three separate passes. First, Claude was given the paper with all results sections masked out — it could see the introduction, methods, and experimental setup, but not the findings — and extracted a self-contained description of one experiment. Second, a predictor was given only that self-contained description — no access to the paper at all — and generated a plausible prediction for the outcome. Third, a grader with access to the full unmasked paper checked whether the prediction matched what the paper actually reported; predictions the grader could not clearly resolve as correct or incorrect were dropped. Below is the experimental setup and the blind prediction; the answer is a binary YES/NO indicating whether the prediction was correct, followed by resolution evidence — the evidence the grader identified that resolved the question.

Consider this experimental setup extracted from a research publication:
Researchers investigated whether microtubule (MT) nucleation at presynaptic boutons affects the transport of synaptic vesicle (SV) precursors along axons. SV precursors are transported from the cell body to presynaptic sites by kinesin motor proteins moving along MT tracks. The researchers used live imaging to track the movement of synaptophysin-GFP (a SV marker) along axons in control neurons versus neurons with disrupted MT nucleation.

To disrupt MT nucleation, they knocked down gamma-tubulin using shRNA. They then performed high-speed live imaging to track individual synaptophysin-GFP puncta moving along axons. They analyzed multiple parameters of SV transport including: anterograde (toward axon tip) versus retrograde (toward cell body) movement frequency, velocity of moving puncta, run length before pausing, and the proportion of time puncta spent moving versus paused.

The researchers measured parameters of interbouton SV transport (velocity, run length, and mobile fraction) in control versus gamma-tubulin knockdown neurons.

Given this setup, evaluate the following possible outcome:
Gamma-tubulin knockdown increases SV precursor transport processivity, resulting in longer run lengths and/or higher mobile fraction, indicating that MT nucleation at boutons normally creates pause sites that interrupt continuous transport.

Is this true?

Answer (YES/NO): NO